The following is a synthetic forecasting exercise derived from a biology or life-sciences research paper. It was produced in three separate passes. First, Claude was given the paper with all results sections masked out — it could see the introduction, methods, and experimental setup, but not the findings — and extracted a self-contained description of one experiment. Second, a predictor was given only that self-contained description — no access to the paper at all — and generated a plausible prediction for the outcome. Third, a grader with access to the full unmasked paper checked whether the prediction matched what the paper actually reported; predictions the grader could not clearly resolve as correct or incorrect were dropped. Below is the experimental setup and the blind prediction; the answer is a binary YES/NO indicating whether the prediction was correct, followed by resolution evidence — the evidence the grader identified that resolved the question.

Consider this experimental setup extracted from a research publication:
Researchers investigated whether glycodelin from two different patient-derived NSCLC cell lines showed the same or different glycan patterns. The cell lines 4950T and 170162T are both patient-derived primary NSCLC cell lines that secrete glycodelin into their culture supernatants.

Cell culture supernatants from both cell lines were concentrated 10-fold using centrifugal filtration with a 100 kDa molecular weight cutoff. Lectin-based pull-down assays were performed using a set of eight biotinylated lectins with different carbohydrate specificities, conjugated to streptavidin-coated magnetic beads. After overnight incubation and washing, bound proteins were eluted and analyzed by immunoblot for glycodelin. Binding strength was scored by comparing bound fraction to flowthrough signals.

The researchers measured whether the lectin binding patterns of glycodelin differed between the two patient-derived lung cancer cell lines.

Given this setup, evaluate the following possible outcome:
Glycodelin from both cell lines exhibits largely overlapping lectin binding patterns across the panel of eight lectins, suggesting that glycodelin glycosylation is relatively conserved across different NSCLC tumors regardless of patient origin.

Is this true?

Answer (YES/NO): YES